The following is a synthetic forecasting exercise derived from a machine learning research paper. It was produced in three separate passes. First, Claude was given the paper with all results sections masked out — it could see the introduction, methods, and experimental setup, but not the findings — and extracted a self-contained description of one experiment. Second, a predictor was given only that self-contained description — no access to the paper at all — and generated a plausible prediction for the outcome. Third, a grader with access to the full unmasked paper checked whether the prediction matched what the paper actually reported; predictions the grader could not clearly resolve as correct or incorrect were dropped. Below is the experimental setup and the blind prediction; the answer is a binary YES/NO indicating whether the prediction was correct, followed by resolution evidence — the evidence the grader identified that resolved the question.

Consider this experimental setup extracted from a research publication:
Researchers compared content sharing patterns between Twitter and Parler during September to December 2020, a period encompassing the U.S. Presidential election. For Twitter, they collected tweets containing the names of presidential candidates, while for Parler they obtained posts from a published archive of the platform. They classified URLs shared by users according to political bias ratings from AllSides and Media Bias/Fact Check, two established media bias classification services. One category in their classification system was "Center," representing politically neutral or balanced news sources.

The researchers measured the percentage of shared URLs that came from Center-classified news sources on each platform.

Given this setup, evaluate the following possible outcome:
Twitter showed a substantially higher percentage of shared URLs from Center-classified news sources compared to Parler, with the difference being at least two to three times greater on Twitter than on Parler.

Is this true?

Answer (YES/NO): YES